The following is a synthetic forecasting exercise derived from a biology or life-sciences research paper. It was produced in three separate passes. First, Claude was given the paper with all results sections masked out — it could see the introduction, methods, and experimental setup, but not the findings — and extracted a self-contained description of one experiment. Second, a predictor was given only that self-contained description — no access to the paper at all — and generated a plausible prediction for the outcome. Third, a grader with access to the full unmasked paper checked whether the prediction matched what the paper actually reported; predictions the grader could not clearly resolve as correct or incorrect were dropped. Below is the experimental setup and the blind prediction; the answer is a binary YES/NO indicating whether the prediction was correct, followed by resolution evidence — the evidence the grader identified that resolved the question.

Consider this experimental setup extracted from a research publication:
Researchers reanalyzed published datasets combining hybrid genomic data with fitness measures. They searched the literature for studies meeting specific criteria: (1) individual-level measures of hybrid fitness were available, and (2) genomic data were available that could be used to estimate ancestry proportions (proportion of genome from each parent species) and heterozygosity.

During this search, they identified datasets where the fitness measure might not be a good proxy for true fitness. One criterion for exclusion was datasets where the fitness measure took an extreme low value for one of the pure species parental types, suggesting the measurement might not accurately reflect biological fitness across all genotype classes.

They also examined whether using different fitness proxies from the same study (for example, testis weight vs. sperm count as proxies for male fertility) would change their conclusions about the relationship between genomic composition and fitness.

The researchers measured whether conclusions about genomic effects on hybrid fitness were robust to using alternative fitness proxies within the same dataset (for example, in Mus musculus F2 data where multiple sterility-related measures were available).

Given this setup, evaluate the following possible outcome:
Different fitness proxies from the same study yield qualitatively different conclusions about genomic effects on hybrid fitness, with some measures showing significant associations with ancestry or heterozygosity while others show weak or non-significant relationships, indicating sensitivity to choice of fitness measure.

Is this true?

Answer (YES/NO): NO